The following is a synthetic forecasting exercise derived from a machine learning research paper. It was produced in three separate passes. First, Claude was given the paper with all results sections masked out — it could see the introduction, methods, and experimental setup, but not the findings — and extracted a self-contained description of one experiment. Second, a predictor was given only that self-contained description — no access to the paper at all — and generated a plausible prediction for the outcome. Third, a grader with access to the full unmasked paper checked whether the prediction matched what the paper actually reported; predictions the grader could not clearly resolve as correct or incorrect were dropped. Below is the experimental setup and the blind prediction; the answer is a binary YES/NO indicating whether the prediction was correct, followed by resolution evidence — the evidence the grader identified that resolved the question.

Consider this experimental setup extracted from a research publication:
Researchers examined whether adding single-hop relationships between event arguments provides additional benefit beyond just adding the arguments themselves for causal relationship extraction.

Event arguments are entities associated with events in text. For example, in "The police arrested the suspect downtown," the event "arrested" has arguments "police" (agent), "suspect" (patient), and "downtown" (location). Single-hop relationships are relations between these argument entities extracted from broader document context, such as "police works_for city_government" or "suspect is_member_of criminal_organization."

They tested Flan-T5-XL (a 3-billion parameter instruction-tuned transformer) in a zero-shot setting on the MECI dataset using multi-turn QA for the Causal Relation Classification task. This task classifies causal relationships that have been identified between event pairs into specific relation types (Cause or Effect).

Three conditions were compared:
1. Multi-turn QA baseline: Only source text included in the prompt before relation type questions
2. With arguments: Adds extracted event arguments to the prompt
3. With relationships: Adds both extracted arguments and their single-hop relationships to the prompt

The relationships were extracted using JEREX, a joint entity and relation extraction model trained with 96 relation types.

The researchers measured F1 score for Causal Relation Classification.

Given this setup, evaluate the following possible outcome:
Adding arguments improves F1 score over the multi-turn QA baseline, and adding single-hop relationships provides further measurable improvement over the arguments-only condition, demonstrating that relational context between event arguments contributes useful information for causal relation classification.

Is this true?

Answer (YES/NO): NO